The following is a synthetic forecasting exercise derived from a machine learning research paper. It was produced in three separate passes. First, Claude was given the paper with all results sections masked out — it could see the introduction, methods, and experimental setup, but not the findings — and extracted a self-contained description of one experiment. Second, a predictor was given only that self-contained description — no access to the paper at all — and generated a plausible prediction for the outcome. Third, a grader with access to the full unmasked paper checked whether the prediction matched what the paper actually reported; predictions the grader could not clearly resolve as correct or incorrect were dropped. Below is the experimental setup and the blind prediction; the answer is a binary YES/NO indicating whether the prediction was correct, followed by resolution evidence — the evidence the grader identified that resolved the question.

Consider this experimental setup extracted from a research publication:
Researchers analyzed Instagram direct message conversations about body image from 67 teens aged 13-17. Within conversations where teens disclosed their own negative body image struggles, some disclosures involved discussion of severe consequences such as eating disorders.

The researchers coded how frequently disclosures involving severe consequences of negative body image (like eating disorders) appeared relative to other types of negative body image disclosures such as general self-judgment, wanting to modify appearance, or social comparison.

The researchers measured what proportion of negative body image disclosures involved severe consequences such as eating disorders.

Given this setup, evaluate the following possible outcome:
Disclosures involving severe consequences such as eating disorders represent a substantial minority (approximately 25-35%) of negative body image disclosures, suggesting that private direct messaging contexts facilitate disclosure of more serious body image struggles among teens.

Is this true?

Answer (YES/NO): NO